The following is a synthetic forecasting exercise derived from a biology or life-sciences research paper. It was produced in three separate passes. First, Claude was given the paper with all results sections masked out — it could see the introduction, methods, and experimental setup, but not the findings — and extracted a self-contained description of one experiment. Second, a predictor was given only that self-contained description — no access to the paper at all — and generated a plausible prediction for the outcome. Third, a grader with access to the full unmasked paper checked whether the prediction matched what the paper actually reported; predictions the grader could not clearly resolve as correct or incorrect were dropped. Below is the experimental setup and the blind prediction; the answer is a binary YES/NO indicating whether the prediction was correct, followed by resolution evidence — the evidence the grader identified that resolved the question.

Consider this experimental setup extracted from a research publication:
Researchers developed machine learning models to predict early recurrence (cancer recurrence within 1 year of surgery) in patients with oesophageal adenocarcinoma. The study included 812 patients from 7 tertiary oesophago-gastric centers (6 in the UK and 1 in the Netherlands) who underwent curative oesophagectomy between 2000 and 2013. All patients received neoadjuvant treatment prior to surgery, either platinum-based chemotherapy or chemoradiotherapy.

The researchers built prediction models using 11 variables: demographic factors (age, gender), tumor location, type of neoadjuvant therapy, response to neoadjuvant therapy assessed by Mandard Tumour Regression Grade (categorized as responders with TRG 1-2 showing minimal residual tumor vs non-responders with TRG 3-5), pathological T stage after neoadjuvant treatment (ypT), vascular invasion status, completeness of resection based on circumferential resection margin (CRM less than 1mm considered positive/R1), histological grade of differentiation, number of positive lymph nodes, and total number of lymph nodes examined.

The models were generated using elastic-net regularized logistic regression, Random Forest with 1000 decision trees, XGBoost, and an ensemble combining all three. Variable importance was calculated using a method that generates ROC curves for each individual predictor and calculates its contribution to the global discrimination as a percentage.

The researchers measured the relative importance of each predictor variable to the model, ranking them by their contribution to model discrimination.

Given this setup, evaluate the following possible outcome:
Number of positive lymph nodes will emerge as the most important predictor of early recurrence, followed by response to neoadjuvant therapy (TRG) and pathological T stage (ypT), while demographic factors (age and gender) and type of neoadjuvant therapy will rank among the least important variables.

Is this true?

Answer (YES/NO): NO